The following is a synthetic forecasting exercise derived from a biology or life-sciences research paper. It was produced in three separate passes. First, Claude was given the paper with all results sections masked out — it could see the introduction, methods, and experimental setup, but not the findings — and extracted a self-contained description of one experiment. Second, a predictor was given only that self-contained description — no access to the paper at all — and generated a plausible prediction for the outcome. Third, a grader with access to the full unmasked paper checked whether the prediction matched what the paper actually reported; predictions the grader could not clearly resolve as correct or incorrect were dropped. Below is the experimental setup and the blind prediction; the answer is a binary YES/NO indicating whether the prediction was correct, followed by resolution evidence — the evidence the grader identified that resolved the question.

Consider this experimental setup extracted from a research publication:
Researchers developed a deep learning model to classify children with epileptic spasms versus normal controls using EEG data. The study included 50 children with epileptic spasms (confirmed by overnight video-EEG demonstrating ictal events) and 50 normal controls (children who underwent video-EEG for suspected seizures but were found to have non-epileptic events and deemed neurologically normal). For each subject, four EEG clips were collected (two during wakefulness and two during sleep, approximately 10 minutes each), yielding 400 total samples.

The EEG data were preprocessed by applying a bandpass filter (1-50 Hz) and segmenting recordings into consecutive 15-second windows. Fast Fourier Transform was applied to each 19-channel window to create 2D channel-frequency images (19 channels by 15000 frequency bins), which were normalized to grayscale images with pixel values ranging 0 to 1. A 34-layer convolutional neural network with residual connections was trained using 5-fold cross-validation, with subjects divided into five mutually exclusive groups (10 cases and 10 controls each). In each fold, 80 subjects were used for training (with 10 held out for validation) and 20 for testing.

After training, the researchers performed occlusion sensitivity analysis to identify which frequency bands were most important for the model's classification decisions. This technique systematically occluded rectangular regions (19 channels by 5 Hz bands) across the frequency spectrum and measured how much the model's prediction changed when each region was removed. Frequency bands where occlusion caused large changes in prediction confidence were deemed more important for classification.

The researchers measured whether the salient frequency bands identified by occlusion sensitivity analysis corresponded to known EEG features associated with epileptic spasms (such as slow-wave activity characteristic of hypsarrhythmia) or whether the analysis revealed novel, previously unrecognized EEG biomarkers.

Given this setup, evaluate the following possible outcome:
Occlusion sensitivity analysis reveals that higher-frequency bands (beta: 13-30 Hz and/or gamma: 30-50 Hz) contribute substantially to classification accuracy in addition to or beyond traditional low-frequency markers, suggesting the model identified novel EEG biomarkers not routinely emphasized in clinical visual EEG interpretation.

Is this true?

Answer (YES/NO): NO